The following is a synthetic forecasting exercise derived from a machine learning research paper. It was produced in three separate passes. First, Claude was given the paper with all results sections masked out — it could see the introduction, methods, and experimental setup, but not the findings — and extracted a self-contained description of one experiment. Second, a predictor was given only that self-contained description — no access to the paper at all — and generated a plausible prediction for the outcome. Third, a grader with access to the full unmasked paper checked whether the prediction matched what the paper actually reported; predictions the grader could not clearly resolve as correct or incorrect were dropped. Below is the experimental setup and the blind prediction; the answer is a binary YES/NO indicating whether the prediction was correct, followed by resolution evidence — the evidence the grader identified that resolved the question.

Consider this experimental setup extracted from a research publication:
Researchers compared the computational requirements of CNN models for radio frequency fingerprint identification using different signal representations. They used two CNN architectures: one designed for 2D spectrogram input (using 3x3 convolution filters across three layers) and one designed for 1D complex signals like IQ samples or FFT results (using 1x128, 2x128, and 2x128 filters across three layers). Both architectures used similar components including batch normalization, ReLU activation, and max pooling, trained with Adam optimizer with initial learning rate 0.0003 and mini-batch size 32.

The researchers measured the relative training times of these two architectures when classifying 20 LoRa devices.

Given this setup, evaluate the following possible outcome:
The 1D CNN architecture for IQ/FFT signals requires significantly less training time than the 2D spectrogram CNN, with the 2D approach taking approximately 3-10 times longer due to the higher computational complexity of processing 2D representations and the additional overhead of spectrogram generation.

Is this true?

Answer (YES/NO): NO